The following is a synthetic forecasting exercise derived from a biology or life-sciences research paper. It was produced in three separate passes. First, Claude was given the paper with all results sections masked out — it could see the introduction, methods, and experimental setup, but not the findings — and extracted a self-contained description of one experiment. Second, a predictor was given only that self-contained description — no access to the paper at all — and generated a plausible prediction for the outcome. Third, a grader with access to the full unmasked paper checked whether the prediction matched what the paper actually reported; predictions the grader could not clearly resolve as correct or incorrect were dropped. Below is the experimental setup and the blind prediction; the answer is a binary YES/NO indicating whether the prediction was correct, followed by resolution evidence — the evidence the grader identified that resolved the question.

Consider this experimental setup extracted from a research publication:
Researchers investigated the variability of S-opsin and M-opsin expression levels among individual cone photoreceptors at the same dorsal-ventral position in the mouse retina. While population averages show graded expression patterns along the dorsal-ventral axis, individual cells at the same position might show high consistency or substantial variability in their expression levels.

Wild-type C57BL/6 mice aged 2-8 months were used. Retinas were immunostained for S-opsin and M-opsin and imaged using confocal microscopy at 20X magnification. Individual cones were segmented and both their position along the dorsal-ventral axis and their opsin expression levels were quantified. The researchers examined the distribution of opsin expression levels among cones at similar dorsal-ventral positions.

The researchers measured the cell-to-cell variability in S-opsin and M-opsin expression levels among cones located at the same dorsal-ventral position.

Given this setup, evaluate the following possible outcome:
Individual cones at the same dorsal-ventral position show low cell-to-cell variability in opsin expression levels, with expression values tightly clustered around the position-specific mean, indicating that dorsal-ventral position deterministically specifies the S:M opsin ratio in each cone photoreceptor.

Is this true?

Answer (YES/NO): NO